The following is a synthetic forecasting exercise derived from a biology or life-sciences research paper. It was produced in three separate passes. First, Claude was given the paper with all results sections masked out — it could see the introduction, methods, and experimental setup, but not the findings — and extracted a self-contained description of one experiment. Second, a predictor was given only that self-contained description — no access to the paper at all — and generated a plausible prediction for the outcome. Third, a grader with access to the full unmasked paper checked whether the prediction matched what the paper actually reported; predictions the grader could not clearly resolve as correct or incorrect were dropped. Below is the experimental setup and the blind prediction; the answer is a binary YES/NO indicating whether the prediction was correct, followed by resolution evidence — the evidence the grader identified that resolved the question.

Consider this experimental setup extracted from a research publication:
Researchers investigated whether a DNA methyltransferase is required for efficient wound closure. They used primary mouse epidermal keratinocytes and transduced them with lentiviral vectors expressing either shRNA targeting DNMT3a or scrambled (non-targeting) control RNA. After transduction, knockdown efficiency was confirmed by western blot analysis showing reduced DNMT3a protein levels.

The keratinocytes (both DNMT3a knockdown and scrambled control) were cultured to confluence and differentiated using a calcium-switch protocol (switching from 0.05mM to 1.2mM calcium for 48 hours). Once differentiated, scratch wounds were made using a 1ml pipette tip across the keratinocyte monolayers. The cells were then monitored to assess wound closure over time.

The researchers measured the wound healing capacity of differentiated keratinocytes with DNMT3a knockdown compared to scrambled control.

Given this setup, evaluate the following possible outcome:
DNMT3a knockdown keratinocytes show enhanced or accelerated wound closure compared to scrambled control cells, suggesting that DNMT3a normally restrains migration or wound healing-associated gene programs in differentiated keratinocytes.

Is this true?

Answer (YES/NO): NO